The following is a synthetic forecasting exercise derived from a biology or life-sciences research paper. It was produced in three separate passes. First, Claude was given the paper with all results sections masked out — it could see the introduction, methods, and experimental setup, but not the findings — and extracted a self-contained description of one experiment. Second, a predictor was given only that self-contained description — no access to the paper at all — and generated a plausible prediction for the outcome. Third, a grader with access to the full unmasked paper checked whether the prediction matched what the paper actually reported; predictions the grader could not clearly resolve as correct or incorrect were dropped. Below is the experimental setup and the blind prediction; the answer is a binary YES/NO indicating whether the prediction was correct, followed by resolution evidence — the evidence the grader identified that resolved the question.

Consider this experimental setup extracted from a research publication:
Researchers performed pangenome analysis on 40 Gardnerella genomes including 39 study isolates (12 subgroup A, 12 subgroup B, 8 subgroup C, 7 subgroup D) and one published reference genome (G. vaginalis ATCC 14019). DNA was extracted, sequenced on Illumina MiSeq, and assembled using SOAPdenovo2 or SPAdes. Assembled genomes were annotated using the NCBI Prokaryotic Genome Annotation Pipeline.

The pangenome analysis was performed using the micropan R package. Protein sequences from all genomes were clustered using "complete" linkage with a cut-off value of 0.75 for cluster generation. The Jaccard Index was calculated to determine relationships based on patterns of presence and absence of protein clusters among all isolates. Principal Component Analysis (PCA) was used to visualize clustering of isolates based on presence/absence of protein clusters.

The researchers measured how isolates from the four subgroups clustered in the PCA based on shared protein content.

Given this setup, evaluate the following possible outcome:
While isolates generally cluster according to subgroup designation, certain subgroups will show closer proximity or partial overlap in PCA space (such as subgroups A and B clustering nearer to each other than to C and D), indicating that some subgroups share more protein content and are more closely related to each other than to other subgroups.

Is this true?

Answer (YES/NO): NO